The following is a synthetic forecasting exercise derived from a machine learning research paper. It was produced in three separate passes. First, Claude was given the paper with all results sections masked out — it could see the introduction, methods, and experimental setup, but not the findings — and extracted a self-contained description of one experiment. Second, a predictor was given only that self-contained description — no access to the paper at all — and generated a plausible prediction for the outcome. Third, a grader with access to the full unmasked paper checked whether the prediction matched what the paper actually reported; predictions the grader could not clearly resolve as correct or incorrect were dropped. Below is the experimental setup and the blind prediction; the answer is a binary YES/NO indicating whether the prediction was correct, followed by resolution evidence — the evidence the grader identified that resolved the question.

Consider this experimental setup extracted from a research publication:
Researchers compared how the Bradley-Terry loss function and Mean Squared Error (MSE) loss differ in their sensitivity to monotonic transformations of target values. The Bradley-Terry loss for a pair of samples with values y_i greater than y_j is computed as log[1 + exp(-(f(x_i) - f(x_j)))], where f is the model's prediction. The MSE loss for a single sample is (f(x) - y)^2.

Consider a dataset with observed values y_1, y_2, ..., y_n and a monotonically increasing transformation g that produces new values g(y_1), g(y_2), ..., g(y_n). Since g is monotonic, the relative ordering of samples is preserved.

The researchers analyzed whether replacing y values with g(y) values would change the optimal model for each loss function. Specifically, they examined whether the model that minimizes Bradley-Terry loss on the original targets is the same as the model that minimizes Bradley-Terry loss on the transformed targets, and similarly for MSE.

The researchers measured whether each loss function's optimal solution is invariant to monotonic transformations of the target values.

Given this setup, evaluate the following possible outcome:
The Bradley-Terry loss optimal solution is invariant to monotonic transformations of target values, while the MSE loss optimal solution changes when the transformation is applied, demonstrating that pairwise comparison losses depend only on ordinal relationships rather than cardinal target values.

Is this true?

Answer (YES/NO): YES